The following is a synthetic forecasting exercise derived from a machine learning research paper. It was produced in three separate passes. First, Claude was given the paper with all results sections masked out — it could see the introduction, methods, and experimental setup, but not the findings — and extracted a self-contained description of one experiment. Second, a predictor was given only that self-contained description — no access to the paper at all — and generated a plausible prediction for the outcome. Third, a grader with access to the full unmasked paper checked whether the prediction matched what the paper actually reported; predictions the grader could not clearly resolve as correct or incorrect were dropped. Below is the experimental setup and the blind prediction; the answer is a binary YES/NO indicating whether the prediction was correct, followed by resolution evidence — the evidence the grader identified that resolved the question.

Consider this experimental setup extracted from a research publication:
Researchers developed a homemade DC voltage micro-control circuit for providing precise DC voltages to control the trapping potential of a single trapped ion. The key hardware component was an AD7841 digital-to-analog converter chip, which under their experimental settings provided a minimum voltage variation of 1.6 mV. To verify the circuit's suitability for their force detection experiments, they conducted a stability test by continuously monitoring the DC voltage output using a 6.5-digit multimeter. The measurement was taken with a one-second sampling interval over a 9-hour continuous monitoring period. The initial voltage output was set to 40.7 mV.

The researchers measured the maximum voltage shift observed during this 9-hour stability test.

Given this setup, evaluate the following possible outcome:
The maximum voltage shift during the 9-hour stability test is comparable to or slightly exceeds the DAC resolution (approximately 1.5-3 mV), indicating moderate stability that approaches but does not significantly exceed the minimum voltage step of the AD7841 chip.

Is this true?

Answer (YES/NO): NO